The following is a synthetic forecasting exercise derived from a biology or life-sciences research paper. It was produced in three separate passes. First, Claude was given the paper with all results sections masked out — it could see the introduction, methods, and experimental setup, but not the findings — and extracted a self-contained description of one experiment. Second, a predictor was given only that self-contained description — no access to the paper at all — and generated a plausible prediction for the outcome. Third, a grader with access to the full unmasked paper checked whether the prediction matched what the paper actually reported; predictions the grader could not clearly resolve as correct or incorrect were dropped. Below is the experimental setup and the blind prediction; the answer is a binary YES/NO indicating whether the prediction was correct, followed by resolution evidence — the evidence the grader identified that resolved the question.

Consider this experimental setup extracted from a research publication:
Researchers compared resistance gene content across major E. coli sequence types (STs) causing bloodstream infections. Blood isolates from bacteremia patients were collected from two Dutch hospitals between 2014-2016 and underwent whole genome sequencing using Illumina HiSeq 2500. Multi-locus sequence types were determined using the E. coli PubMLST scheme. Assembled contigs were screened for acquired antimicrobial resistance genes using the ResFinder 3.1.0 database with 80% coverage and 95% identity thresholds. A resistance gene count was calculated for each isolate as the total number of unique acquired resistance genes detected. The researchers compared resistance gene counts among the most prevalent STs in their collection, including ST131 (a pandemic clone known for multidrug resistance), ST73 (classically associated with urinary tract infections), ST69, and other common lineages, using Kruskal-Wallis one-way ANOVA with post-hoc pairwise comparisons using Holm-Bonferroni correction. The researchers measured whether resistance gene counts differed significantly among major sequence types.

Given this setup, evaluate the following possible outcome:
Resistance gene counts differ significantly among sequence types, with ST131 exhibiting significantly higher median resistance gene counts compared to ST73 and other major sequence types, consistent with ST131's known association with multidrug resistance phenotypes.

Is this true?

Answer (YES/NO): NO